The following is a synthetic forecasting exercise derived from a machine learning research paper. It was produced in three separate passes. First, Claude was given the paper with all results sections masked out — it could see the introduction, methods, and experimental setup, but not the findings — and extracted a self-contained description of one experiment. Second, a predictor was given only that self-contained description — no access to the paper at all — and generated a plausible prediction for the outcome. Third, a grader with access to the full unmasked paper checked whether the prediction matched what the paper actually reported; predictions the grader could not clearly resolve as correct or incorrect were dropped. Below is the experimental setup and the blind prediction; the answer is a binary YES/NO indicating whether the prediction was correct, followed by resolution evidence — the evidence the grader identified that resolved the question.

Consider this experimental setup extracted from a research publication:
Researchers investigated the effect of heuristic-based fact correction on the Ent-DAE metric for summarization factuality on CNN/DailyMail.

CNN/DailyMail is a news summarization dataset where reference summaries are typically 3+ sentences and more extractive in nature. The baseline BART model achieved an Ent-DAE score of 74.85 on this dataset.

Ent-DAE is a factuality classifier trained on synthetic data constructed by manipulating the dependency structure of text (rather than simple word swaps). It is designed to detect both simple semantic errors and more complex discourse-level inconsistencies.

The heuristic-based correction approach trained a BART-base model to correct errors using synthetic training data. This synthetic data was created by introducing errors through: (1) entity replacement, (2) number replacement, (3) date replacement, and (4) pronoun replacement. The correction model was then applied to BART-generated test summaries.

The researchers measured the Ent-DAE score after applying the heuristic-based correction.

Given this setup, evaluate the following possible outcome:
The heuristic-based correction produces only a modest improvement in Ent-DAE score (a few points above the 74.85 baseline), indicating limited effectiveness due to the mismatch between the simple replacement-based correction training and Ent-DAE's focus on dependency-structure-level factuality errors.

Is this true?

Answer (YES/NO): NO